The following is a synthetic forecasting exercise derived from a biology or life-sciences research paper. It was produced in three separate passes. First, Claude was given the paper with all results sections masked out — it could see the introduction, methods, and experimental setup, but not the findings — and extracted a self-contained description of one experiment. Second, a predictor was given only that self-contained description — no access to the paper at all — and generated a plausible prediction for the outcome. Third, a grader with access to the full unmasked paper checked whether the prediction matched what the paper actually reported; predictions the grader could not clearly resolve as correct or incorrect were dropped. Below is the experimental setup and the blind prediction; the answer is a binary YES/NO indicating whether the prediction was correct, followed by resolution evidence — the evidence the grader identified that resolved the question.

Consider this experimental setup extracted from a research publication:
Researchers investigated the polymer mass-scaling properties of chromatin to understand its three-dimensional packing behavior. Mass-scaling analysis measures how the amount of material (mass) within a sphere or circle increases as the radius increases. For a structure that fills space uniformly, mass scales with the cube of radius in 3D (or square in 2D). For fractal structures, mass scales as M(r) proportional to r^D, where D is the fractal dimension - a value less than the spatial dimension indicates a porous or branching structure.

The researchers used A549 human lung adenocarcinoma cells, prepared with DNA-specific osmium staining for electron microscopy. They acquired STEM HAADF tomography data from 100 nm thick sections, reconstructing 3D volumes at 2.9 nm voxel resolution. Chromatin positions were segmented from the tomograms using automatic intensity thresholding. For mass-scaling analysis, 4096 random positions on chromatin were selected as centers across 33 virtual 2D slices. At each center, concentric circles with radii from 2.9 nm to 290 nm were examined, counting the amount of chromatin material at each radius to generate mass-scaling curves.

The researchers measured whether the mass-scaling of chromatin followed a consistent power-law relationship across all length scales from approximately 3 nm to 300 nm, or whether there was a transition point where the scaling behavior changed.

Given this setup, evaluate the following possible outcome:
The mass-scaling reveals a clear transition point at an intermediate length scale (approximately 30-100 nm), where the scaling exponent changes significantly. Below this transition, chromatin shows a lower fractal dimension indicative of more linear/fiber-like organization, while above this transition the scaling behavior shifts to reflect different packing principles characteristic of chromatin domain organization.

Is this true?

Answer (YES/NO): NO